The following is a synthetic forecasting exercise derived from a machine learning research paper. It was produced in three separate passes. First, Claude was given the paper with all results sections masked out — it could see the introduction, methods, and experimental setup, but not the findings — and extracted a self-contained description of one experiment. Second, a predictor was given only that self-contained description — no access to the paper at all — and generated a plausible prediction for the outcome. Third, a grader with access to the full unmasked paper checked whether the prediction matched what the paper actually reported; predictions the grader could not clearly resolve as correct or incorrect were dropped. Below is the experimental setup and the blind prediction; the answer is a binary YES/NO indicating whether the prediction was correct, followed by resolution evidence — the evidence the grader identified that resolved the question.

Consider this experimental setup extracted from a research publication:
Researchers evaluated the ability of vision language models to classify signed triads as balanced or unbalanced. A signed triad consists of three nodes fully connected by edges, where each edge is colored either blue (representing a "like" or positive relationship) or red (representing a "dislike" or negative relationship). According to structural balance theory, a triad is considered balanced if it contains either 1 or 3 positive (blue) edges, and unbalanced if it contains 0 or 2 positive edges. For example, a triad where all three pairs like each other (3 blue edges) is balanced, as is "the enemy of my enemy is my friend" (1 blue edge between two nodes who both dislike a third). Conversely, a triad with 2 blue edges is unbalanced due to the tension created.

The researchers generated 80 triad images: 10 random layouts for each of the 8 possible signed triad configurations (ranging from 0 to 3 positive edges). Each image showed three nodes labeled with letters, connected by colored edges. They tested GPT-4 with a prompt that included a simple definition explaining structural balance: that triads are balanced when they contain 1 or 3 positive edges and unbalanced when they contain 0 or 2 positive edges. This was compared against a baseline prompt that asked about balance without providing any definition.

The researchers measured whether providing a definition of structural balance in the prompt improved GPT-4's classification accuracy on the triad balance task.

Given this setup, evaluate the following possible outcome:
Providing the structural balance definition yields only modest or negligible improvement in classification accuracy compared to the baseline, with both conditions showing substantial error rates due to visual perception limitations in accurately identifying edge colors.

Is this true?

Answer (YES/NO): NO